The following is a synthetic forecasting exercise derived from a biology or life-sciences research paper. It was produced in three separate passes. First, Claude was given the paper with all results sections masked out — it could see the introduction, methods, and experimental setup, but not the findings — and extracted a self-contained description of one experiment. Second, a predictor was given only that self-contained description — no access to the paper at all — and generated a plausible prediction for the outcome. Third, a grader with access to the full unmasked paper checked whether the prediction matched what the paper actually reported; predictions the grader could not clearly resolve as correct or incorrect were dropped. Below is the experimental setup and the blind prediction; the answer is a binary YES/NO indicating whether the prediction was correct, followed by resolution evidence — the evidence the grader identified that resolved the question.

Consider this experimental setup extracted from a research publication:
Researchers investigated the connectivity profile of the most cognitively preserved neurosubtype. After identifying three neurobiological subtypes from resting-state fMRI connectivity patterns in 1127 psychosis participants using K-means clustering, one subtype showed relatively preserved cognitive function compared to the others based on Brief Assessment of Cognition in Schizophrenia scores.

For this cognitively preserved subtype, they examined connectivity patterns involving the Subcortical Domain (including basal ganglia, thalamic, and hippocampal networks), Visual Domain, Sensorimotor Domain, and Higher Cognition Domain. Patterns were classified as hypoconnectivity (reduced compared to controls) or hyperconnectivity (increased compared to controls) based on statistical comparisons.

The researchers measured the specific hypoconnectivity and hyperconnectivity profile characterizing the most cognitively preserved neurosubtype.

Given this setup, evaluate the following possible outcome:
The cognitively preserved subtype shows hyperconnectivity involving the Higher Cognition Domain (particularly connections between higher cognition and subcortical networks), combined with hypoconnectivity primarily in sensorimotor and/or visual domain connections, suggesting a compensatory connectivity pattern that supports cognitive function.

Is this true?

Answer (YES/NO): NO